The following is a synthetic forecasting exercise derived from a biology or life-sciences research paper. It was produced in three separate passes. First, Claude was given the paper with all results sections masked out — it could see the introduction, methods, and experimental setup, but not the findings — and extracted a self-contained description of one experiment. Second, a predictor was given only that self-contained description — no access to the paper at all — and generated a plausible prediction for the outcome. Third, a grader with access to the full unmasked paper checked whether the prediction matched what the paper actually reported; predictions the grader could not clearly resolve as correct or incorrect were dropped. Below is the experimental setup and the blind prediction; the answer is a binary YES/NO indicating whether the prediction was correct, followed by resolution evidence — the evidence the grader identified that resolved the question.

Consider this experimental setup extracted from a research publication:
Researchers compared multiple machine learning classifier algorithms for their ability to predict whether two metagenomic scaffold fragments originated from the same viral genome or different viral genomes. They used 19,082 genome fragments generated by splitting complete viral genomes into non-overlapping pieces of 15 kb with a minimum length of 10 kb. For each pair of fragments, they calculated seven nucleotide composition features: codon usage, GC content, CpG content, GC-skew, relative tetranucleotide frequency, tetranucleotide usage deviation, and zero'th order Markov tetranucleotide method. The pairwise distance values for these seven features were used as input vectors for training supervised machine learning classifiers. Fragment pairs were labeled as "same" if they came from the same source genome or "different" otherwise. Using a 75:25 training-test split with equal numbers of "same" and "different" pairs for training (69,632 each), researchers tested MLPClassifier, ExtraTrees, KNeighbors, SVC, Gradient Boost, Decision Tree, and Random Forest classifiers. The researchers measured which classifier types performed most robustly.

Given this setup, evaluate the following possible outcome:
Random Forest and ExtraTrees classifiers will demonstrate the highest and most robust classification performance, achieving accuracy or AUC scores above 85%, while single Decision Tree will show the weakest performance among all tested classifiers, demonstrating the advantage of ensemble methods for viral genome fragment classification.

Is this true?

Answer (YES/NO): NO